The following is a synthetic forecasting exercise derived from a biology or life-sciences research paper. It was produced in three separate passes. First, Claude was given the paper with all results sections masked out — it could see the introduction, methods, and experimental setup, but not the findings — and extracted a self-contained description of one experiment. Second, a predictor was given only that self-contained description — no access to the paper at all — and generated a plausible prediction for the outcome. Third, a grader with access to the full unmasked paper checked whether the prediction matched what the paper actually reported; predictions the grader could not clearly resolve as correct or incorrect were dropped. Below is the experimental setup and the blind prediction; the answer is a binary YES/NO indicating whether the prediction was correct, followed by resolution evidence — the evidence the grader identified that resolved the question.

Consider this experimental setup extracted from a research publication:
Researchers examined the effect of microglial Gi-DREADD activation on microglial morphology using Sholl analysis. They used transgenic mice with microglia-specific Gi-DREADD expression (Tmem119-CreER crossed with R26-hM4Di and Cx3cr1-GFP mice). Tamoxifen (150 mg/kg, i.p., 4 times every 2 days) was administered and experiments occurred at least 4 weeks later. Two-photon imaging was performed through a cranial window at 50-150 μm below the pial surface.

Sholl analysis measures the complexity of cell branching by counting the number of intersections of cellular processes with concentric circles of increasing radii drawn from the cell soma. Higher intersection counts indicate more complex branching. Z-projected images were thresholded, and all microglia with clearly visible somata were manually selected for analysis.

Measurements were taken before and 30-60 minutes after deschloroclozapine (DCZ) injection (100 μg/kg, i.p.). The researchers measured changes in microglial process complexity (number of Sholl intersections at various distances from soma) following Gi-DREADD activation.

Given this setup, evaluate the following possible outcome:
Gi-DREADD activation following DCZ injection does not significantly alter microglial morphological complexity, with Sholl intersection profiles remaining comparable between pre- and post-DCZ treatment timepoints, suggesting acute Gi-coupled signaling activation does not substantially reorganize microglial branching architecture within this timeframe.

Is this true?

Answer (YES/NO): NO